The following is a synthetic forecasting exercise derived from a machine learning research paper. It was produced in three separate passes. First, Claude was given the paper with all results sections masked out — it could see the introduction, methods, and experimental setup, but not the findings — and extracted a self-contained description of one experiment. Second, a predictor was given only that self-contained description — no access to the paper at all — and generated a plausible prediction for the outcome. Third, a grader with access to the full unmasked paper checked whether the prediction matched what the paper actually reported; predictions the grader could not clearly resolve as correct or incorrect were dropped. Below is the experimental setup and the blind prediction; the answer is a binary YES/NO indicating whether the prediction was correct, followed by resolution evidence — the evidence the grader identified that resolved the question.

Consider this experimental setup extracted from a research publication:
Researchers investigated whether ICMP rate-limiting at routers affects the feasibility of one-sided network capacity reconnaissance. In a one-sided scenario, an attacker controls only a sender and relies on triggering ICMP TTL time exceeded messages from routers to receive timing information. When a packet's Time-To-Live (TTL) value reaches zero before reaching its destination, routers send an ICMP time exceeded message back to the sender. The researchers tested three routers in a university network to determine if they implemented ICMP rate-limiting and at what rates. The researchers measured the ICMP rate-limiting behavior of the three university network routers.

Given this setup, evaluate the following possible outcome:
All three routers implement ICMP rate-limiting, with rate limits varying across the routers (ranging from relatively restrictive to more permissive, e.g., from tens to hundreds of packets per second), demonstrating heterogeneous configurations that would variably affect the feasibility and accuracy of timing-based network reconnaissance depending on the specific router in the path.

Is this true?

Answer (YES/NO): NO